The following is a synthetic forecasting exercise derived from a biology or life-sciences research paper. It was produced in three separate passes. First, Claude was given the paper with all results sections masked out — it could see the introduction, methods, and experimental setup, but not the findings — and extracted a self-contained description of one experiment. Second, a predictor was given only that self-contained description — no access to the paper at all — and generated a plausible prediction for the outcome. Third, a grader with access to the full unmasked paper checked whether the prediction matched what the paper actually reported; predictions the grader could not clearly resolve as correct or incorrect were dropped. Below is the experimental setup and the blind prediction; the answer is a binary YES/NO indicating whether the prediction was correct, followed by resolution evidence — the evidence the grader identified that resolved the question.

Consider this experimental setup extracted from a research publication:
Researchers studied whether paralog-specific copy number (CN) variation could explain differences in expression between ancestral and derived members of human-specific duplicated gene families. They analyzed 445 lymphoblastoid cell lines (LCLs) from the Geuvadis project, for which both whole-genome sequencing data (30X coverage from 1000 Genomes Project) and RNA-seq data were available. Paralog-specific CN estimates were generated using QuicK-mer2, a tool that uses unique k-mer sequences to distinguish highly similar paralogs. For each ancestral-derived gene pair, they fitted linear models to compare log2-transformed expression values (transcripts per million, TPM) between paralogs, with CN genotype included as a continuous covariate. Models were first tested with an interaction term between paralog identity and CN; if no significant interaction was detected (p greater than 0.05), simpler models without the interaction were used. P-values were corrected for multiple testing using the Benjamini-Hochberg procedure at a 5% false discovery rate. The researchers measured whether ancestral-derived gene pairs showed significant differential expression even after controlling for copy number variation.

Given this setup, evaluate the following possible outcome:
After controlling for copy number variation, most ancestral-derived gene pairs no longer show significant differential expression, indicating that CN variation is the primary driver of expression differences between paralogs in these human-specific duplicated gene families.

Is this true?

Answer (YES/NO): NO